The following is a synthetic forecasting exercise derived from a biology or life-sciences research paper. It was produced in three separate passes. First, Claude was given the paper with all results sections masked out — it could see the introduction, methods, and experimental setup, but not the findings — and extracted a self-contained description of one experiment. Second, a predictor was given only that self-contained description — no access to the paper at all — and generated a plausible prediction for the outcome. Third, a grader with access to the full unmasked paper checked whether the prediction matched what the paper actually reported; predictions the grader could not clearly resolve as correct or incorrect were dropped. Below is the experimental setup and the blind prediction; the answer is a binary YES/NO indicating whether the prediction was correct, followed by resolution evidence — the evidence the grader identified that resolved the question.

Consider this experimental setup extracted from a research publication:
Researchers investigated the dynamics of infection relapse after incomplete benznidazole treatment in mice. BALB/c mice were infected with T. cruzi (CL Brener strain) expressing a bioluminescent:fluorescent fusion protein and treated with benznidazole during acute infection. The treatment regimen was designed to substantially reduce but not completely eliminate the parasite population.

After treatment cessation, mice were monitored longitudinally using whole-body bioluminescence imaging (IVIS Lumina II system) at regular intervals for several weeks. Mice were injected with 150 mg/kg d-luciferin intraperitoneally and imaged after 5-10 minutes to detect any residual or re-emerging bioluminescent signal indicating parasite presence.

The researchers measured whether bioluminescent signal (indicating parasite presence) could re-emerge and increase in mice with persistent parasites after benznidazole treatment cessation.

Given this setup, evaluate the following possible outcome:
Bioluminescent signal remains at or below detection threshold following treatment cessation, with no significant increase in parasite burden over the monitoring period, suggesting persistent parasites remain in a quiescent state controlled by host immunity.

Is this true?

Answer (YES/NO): NO